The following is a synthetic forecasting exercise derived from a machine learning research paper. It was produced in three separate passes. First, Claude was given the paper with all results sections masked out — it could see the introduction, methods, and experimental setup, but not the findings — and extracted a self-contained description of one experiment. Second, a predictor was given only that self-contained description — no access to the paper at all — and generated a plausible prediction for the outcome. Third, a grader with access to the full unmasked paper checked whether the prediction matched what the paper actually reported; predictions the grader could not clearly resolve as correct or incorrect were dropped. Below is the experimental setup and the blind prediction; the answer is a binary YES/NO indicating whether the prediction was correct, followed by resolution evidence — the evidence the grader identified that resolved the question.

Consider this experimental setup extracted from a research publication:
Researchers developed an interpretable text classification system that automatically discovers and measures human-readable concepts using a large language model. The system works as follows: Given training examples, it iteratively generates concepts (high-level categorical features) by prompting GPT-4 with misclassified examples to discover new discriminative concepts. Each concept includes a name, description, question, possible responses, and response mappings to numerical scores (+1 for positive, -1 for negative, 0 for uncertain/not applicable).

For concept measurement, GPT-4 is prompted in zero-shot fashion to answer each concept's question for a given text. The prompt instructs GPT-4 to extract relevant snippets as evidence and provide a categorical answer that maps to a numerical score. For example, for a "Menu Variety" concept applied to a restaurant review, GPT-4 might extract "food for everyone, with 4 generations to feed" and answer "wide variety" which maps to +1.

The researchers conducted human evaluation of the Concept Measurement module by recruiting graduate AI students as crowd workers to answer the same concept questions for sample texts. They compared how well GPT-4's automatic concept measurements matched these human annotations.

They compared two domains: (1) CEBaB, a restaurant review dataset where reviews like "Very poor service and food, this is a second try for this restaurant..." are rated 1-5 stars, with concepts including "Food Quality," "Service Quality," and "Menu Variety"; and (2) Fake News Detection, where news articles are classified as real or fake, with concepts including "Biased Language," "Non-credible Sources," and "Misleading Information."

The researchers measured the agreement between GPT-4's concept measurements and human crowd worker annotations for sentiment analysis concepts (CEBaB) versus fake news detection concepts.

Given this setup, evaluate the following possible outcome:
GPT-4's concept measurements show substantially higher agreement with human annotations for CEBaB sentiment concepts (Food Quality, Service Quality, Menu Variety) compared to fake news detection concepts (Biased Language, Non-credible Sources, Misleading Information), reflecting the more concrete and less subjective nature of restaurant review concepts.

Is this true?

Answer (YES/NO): YES